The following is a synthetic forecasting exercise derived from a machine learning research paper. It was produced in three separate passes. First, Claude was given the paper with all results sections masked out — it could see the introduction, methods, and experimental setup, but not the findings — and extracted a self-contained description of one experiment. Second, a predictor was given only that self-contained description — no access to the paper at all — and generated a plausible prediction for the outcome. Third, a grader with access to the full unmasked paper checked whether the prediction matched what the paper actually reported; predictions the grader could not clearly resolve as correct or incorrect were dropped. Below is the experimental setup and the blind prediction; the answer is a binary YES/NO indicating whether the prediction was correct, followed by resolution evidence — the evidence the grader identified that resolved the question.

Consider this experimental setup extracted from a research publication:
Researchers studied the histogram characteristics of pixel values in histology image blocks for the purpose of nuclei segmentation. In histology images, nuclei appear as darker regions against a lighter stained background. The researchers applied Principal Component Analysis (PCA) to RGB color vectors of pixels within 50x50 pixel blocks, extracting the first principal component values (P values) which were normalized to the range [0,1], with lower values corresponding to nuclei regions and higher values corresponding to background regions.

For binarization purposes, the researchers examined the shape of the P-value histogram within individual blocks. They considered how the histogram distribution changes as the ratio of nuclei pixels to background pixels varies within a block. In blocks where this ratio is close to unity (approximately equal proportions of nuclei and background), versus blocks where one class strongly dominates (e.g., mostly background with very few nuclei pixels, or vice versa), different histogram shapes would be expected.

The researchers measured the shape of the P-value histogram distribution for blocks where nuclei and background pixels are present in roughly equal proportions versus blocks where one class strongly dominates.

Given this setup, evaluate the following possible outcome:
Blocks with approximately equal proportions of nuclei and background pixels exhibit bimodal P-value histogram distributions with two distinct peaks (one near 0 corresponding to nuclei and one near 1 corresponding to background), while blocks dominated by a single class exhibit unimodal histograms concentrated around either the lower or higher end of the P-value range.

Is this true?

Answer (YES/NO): NO